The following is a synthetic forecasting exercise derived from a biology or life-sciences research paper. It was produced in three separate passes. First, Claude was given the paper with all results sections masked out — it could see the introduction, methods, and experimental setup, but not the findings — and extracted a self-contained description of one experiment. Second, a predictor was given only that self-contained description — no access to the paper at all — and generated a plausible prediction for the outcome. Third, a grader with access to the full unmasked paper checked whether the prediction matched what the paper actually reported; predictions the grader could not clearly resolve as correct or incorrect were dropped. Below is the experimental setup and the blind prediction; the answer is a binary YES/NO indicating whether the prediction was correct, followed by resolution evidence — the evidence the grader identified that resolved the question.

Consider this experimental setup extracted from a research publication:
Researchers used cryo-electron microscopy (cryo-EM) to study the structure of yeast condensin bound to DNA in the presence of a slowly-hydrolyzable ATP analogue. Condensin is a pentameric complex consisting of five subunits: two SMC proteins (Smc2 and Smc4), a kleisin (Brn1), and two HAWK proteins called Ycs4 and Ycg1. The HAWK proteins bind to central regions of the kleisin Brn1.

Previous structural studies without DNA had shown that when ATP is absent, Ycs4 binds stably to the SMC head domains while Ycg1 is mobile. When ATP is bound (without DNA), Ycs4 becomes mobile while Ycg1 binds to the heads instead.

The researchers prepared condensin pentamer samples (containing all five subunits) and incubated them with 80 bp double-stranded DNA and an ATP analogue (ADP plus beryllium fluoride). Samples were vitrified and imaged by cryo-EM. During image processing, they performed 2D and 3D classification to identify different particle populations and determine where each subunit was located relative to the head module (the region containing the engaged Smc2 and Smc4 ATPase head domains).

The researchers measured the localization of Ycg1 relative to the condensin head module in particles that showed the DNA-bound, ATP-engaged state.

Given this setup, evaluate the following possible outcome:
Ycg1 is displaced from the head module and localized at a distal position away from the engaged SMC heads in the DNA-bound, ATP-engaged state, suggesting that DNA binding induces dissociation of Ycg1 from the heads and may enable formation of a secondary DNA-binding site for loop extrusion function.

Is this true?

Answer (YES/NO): YES